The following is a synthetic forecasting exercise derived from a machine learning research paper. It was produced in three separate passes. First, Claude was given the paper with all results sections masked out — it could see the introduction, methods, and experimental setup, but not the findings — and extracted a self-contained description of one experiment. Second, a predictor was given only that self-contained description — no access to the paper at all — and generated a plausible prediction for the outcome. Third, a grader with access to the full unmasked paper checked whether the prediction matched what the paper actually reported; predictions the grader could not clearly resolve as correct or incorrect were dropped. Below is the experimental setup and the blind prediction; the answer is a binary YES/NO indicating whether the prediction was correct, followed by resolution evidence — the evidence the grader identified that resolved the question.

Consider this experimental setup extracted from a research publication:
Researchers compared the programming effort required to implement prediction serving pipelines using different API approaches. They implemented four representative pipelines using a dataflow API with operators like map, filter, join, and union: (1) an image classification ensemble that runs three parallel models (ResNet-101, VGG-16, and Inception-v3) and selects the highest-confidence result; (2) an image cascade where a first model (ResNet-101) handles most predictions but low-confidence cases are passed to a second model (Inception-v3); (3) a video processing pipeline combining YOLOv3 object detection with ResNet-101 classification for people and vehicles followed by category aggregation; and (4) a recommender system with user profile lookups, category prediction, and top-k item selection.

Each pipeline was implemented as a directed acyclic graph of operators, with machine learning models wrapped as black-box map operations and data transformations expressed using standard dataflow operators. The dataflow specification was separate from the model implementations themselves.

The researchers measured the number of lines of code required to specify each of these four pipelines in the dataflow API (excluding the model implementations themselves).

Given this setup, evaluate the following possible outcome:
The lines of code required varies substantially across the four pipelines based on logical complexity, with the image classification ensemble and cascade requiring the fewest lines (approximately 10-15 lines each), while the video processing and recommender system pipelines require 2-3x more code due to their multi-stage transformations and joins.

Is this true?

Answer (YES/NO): NO